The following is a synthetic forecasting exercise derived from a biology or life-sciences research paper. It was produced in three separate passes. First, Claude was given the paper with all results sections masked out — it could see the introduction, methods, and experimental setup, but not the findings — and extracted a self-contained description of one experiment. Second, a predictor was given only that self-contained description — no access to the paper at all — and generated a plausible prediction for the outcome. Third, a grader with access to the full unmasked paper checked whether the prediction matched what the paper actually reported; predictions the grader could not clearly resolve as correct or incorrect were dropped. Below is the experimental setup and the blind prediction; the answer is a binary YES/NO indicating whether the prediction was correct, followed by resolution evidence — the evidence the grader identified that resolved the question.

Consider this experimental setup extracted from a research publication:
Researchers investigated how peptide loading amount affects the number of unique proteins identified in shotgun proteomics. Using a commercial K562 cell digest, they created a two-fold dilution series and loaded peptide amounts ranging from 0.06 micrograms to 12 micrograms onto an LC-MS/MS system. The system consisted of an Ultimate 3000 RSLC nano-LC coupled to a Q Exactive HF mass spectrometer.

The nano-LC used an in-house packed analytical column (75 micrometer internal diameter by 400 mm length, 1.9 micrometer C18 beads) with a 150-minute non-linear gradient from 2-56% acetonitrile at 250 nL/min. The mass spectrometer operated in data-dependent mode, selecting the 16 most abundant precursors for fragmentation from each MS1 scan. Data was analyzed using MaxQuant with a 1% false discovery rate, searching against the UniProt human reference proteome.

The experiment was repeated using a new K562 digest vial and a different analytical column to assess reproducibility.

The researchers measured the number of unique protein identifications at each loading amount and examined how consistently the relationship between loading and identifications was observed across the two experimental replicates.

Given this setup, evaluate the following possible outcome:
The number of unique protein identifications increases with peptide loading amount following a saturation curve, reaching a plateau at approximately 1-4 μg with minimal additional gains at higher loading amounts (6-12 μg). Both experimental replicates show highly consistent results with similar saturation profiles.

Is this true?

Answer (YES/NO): NO